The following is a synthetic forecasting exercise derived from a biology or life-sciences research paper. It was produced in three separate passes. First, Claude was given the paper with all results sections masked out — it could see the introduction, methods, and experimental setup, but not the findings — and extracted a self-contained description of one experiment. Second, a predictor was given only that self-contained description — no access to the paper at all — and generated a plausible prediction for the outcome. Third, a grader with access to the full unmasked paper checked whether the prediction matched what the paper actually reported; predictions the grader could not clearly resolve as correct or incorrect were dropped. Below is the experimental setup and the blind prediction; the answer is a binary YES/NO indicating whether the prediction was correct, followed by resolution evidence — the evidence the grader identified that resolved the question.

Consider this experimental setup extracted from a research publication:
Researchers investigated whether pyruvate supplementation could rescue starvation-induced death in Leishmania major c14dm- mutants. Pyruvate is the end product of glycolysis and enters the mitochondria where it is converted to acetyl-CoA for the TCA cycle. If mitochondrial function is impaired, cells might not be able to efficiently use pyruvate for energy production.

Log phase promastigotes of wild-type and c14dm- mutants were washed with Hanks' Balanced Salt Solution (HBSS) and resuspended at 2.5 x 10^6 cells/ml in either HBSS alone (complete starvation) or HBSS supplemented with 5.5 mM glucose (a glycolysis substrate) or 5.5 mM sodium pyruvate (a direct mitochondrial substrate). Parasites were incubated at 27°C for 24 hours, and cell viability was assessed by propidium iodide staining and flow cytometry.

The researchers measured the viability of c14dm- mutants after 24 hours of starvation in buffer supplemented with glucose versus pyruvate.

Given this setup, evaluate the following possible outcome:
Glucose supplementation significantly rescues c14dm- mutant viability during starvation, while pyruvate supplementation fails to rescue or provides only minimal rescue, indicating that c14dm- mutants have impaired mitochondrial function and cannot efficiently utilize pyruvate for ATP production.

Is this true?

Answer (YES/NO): YES